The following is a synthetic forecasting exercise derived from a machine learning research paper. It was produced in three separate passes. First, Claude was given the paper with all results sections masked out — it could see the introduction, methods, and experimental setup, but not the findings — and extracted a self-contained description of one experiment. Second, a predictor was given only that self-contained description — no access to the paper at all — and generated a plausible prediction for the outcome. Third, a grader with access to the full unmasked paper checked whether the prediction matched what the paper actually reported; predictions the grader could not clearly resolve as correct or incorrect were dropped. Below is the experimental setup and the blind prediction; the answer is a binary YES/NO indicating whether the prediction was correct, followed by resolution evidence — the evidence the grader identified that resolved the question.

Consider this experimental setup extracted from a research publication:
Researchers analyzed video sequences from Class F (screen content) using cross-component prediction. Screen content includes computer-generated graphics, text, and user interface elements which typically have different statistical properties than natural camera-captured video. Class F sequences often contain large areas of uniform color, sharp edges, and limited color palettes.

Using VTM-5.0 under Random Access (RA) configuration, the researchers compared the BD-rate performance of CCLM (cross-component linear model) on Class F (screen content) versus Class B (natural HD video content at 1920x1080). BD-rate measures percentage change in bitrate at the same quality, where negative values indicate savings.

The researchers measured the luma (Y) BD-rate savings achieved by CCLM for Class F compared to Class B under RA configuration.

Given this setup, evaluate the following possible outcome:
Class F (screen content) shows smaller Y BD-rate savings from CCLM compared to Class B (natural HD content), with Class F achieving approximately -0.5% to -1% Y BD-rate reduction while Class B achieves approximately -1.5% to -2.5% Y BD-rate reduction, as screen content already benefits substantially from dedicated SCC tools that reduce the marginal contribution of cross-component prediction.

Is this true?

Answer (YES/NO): NO